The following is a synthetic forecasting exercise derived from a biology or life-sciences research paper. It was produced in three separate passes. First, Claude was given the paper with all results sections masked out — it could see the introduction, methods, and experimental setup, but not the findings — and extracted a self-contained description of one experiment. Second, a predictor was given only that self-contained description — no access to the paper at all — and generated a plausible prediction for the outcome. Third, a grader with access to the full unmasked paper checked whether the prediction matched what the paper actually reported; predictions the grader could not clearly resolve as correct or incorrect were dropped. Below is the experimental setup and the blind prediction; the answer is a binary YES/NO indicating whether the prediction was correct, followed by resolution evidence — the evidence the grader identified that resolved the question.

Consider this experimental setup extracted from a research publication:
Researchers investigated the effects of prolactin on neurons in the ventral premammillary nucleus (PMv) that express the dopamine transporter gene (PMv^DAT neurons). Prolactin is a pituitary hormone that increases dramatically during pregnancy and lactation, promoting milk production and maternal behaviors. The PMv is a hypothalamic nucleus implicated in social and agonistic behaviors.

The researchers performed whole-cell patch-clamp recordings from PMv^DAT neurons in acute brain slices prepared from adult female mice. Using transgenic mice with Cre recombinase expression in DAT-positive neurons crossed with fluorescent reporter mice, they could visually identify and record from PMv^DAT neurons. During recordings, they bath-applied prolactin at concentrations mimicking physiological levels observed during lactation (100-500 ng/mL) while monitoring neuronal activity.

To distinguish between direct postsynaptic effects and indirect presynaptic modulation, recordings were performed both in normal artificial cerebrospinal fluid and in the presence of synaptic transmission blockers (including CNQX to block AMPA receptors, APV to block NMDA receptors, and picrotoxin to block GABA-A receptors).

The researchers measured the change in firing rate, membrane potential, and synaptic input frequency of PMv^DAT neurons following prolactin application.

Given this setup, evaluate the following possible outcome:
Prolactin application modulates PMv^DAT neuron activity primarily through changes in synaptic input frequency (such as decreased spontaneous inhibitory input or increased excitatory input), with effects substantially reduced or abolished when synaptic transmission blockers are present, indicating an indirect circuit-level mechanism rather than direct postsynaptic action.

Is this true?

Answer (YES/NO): NO